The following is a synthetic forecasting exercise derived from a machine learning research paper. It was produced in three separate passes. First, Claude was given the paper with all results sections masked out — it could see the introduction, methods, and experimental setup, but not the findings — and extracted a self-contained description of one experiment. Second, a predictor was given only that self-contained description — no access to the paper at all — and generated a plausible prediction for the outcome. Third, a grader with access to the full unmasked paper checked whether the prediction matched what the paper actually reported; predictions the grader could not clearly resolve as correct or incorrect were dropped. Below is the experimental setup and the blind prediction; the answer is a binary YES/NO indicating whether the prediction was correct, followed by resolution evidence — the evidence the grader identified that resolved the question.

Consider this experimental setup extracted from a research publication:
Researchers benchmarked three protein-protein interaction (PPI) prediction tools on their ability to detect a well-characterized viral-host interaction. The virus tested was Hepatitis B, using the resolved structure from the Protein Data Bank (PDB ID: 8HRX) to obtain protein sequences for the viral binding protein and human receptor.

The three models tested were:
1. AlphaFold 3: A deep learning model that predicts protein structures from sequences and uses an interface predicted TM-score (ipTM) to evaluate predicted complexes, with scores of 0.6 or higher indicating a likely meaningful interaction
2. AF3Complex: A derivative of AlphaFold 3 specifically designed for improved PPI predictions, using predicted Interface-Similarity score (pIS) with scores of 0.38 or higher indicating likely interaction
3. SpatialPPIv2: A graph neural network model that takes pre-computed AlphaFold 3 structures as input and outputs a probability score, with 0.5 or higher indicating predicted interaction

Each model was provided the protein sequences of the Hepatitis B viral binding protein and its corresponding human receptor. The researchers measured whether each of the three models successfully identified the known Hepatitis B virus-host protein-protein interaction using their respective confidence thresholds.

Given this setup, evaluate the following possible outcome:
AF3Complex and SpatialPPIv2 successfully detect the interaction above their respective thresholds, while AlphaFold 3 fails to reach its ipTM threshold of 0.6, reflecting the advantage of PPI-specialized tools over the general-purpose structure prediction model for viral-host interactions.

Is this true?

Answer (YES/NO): NO